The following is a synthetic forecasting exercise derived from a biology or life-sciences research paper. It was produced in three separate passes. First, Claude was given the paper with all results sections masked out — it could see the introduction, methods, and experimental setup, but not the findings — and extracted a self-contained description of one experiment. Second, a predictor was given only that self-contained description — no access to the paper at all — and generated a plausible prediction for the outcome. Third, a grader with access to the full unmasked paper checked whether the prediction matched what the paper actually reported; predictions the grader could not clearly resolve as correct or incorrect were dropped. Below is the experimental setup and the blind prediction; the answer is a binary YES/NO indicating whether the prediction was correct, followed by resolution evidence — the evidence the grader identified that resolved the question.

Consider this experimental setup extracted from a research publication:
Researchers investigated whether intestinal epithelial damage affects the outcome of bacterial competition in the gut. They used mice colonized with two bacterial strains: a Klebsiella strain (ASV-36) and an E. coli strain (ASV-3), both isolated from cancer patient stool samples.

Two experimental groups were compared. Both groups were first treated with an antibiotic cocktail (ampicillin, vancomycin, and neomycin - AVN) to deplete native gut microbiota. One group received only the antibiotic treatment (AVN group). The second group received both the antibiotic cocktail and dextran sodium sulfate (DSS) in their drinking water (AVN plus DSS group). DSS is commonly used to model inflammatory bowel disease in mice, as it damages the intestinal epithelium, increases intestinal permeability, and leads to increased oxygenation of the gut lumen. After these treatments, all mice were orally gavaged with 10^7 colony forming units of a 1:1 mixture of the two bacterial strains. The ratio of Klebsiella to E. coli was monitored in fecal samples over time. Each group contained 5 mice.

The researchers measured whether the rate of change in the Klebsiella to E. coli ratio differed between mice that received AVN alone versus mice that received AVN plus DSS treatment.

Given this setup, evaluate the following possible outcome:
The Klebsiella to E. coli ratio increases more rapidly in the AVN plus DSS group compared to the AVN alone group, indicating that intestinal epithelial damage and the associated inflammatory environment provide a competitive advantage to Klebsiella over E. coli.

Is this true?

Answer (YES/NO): NO